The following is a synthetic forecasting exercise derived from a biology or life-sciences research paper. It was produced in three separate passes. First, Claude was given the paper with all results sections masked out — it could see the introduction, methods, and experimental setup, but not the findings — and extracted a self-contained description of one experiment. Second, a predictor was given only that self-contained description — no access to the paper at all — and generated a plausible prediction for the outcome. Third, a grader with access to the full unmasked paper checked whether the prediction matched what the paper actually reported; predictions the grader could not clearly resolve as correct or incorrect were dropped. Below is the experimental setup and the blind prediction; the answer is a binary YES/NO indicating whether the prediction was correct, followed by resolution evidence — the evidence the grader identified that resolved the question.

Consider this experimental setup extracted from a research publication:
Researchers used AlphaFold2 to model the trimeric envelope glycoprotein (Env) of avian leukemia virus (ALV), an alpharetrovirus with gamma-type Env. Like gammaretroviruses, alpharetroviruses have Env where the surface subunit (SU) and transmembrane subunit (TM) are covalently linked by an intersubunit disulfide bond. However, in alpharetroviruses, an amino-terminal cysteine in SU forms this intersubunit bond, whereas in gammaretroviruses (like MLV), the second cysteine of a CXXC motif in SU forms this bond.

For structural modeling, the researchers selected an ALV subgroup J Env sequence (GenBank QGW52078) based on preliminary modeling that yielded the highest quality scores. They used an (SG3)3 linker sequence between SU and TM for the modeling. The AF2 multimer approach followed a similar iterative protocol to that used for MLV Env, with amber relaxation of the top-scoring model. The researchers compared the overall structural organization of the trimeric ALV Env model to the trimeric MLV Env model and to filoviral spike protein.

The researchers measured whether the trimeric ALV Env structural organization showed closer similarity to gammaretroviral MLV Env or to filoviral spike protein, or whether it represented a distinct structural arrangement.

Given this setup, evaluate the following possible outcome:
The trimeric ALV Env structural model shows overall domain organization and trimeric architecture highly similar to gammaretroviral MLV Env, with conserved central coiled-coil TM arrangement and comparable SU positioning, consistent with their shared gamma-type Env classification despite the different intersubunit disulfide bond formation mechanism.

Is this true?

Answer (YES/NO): NO